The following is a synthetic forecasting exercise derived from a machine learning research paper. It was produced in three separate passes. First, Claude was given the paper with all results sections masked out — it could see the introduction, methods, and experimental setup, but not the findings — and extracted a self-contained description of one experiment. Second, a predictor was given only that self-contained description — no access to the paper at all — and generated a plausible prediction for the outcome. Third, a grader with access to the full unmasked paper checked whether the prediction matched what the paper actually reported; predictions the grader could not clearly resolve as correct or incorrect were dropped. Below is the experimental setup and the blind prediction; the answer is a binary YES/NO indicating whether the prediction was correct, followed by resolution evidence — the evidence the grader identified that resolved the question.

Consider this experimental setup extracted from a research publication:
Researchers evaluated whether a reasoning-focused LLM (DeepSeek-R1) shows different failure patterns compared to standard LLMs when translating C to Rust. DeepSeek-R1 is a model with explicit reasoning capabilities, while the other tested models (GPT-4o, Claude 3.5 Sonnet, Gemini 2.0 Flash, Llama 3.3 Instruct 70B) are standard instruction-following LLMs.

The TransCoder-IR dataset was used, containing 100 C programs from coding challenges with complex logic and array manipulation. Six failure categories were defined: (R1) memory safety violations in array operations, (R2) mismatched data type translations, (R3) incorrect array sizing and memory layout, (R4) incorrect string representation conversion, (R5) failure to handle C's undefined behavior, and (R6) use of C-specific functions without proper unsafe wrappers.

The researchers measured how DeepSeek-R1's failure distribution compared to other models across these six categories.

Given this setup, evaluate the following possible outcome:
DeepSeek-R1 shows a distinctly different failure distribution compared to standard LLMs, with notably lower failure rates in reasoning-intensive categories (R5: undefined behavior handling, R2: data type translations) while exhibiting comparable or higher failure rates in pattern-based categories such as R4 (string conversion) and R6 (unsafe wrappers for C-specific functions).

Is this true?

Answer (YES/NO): NO